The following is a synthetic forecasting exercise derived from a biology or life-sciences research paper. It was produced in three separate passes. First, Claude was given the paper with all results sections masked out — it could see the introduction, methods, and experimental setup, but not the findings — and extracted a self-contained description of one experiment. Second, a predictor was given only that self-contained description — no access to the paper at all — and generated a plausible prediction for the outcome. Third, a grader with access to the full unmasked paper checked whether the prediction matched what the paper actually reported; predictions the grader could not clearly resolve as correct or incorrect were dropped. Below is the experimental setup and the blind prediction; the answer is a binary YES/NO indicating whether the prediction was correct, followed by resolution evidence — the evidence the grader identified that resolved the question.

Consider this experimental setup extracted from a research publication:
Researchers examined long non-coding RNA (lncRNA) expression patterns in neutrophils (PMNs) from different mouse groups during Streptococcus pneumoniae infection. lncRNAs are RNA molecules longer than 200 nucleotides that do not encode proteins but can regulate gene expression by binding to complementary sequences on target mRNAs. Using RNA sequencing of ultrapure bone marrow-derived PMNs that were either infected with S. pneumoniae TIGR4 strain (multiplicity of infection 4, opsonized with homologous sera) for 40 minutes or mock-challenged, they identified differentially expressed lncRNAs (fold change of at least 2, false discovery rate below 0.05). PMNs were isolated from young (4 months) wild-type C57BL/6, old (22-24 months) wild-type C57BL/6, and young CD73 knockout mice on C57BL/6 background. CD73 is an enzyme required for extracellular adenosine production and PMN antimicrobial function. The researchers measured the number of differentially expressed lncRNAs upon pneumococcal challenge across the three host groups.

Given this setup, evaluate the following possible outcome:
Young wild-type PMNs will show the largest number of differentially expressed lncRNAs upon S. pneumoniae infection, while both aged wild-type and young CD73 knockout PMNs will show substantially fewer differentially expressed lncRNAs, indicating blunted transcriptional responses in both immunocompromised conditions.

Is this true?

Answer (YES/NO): NO